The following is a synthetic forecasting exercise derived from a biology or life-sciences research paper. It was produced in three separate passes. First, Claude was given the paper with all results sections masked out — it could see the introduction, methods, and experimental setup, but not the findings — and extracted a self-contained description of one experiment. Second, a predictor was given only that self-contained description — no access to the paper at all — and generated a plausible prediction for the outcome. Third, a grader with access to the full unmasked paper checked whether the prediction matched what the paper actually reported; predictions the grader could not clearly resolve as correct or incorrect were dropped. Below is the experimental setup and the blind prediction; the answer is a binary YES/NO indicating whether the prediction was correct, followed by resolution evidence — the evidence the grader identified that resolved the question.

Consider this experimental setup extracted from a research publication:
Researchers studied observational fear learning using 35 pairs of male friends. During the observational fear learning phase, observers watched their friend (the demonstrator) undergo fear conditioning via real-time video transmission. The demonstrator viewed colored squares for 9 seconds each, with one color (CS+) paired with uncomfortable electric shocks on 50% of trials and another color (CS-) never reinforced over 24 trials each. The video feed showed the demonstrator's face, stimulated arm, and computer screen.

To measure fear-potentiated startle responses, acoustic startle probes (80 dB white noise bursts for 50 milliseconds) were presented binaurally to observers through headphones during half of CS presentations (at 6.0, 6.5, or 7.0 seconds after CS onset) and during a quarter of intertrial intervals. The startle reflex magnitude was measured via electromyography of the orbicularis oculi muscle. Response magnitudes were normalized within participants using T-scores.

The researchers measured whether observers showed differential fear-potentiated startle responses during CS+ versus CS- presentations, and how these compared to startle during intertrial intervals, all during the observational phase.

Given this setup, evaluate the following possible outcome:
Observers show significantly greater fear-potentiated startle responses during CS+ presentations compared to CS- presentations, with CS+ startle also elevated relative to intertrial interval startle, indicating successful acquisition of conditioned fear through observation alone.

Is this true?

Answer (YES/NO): NO